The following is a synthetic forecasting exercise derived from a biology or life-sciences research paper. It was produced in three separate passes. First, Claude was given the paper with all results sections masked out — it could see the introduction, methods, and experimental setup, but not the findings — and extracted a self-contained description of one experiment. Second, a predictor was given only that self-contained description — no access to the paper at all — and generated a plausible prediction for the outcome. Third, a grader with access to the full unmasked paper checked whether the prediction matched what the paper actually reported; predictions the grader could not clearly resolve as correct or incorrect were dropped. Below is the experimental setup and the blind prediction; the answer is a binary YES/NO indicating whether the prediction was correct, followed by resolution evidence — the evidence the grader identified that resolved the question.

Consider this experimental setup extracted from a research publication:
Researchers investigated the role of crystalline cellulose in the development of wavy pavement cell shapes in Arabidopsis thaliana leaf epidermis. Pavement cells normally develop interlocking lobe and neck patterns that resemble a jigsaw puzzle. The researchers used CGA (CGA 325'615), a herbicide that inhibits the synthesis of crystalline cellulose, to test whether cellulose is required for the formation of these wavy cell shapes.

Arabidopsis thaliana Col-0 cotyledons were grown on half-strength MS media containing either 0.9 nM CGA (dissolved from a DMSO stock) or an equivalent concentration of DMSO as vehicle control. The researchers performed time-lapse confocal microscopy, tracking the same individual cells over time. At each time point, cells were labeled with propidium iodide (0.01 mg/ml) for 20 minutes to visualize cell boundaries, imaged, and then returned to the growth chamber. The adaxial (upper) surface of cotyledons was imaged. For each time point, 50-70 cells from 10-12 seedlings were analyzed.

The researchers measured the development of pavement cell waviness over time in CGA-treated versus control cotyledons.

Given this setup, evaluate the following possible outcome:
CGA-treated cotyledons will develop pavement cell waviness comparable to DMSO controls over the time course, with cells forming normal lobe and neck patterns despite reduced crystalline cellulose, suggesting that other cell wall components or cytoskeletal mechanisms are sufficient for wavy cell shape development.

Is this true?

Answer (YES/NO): NO